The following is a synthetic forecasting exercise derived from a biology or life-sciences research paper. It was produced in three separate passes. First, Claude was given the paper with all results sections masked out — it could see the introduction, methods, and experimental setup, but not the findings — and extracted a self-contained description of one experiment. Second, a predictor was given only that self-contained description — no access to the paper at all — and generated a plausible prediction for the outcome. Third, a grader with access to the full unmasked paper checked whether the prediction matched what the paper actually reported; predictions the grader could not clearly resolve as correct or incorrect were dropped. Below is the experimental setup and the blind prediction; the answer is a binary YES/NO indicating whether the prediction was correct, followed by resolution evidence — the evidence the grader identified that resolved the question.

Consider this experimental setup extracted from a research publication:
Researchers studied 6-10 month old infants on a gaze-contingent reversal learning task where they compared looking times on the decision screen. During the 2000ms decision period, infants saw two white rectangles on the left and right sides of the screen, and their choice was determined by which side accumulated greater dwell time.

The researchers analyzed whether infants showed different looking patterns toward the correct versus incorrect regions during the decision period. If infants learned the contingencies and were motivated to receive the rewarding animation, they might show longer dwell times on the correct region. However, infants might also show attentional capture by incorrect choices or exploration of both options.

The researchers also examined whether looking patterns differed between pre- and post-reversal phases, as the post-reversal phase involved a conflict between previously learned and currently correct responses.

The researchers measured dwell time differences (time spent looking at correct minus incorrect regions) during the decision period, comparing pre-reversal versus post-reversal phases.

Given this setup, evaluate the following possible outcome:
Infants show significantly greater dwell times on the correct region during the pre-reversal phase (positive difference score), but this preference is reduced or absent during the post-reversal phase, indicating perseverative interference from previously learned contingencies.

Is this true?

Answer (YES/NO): YES